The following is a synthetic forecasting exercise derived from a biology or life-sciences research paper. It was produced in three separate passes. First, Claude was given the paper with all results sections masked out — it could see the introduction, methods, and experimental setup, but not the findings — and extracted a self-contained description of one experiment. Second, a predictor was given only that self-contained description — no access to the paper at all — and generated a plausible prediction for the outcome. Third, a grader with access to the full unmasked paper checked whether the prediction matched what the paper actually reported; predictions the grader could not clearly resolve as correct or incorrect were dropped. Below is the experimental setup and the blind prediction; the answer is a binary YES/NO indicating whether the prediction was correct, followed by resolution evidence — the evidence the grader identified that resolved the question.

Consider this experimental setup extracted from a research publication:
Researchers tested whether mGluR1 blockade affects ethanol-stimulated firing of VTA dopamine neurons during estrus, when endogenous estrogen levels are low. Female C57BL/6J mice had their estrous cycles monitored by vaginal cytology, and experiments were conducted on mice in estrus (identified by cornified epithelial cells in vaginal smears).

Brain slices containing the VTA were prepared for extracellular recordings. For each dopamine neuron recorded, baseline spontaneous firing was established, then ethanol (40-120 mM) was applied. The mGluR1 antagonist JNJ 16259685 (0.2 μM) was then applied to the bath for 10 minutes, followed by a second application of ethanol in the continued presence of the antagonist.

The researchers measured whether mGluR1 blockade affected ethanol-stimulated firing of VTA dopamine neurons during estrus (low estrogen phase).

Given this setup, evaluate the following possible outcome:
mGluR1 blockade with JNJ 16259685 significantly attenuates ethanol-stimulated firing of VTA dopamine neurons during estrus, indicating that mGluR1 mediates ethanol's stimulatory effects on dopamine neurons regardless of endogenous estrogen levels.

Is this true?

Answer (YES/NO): NO